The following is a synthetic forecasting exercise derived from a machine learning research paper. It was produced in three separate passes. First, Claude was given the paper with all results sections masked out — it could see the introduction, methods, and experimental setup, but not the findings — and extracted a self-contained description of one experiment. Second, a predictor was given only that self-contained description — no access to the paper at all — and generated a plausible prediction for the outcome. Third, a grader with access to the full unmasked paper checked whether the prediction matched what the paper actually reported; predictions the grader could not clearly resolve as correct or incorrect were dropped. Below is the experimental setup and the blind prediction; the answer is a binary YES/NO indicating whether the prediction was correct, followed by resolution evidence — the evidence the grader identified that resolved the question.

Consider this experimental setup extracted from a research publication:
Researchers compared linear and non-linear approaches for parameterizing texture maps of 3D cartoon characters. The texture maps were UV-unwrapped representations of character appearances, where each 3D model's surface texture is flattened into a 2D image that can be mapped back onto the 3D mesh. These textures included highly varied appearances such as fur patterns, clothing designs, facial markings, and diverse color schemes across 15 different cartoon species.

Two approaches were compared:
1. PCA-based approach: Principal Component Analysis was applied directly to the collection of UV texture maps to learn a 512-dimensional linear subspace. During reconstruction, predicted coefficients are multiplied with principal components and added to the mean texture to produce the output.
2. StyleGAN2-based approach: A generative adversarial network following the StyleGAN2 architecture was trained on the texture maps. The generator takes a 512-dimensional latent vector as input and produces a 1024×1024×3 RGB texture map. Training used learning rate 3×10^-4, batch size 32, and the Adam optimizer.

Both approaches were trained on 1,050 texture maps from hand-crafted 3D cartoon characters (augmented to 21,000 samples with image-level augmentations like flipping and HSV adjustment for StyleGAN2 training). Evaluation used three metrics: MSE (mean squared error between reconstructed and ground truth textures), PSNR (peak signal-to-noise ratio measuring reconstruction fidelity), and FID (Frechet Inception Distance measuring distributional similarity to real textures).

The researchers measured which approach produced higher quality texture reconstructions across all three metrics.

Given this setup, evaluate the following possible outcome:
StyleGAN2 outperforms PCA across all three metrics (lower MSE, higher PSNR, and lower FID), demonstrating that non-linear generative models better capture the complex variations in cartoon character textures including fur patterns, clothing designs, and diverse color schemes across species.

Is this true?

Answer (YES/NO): YES